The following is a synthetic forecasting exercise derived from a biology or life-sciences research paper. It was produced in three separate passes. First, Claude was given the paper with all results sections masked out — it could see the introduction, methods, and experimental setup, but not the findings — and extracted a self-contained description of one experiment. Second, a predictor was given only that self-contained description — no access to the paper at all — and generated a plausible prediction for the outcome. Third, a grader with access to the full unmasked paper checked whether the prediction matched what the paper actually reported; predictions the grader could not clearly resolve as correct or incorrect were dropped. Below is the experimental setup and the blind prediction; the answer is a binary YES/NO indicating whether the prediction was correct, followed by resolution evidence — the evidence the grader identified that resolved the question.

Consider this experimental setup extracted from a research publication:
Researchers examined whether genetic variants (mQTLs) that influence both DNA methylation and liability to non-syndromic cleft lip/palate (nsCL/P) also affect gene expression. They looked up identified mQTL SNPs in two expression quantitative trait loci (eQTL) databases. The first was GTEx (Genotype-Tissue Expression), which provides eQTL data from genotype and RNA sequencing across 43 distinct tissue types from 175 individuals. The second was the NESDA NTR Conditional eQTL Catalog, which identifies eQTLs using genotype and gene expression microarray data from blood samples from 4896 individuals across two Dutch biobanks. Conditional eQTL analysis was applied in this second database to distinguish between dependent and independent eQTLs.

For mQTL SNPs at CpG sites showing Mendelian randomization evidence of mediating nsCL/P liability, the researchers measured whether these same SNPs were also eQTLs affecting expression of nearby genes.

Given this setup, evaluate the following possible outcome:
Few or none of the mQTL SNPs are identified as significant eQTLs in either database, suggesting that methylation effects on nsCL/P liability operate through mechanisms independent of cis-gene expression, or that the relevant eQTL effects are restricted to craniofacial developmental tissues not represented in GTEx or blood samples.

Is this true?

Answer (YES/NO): NO